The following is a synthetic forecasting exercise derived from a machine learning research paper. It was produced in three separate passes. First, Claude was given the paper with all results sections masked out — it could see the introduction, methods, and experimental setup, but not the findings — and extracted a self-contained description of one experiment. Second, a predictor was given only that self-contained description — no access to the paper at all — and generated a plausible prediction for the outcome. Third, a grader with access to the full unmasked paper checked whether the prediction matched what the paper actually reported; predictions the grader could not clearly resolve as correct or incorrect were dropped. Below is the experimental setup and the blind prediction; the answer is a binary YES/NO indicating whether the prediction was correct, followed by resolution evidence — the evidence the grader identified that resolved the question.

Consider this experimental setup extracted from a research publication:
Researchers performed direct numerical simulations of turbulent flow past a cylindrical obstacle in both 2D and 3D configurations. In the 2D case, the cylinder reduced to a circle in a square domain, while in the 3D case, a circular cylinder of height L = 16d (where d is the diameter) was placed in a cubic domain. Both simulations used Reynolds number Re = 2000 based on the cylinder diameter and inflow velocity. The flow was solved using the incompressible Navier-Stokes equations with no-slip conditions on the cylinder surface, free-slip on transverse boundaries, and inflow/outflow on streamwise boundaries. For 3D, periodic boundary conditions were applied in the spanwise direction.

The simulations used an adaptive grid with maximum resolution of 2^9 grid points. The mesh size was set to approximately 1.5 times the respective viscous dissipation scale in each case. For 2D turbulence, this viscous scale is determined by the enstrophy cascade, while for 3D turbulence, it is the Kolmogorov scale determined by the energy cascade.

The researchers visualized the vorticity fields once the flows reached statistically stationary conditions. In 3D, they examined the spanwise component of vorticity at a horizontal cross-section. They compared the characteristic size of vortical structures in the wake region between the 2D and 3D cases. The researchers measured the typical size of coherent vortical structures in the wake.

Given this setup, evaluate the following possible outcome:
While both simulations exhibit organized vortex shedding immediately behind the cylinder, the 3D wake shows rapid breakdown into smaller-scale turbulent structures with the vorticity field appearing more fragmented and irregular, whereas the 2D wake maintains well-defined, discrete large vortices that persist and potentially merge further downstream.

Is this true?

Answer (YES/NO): NO